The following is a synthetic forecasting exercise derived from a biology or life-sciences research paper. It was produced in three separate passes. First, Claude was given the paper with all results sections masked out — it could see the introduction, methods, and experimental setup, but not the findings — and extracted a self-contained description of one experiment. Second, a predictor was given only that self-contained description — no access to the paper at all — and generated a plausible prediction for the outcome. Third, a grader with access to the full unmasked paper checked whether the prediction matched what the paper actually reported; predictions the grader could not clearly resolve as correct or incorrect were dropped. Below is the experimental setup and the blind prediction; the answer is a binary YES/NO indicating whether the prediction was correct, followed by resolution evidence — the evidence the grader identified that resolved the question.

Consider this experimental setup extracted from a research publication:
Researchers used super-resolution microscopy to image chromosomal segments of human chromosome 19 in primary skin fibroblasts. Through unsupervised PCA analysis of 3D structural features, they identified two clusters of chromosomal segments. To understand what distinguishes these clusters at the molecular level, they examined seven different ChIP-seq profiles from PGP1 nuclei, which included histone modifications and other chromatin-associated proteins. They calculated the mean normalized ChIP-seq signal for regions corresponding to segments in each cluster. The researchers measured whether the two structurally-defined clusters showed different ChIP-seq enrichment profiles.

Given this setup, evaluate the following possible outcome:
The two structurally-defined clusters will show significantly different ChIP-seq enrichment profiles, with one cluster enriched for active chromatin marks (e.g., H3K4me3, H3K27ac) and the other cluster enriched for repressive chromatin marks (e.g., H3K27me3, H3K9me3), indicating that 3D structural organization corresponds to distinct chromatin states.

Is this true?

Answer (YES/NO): YES